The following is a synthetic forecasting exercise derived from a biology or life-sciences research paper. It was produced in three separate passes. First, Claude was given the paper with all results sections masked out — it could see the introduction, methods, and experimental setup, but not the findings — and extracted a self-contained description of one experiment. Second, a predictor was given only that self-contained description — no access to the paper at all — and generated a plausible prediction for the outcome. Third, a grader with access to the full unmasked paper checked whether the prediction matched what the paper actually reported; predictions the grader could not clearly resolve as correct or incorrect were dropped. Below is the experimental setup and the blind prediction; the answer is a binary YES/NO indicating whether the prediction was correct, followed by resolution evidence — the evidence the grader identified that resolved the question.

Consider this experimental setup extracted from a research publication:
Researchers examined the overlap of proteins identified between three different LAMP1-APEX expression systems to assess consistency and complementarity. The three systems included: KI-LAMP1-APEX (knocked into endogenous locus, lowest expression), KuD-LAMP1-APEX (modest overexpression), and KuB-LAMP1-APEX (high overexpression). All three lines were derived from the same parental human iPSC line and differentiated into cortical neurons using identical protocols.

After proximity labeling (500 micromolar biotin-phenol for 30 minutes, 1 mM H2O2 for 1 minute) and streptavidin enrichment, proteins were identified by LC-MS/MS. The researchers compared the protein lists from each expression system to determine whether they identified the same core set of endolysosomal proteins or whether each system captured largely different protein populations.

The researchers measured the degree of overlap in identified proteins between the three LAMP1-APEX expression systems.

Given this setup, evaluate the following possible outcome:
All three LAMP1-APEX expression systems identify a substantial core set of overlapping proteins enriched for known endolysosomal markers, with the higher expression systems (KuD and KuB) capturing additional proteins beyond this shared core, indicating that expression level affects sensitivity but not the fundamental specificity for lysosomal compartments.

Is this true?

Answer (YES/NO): NO